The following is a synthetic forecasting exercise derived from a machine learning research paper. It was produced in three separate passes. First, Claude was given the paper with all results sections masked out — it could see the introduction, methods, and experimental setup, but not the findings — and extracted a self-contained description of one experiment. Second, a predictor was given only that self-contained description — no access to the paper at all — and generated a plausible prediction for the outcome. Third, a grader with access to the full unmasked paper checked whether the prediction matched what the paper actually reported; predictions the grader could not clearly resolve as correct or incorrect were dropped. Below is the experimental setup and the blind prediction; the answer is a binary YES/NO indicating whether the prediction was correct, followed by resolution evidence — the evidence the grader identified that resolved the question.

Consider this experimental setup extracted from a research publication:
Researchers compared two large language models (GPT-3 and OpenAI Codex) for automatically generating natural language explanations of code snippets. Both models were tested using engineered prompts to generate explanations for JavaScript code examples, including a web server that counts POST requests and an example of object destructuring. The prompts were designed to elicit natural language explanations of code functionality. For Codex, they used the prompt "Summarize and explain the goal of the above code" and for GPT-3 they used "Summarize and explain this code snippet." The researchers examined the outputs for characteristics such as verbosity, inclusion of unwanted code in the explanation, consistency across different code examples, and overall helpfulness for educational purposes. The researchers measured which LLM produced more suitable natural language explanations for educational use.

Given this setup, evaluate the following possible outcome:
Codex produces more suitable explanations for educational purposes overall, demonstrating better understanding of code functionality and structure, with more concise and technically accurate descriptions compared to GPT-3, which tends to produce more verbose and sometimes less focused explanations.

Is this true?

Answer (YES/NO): NO